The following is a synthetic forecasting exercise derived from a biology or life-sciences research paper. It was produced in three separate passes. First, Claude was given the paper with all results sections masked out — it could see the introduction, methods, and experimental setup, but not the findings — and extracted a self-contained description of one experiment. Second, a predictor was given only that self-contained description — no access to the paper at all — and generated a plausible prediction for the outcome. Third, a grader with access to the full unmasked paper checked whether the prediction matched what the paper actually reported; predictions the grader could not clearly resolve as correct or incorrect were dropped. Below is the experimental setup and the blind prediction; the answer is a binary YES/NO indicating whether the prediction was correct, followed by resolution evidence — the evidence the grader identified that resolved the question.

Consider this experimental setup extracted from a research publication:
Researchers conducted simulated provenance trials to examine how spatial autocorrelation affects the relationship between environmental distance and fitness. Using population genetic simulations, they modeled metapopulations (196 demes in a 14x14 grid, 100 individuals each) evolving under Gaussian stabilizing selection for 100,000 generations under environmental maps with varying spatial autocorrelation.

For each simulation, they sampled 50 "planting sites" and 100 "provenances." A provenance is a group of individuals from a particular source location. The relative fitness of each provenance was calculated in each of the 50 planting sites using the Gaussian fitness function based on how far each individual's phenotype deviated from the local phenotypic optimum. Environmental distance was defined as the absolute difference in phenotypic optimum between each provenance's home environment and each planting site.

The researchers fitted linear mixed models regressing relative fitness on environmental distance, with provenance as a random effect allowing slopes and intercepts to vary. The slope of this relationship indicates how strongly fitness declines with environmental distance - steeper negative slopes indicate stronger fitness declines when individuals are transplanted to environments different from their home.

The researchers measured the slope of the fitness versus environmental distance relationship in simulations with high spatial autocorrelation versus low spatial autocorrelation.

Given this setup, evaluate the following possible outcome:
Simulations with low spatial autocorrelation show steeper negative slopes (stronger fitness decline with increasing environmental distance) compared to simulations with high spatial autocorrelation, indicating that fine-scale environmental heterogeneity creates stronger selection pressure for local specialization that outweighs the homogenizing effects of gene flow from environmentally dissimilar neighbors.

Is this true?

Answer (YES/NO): NO